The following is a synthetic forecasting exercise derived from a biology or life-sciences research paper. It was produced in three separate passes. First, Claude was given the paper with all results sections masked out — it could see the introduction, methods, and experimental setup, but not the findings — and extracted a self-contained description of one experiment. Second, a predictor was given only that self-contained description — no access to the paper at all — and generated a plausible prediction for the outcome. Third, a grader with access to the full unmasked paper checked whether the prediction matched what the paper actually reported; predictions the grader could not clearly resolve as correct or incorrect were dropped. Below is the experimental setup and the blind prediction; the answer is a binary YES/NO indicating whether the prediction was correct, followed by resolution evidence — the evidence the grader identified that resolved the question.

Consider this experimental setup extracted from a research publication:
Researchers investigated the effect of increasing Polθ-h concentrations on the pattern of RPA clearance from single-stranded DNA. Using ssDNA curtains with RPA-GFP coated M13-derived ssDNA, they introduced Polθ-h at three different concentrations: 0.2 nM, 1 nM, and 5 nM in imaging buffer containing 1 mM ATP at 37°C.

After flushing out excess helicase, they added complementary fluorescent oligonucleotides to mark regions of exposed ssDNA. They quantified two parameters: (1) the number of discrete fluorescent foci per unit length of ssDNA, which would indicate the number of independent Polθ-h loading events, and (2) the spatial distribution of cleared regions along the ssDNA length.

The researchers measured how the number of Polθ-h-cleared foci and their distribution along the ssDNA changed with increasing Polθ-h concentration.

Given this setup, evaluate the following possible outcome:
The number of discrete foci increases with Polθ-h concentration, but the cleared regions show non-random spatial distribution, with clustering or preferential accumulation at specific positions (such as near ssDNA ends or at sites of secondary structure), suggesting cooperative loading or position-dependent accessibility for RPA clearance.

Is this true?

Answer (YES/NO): NO